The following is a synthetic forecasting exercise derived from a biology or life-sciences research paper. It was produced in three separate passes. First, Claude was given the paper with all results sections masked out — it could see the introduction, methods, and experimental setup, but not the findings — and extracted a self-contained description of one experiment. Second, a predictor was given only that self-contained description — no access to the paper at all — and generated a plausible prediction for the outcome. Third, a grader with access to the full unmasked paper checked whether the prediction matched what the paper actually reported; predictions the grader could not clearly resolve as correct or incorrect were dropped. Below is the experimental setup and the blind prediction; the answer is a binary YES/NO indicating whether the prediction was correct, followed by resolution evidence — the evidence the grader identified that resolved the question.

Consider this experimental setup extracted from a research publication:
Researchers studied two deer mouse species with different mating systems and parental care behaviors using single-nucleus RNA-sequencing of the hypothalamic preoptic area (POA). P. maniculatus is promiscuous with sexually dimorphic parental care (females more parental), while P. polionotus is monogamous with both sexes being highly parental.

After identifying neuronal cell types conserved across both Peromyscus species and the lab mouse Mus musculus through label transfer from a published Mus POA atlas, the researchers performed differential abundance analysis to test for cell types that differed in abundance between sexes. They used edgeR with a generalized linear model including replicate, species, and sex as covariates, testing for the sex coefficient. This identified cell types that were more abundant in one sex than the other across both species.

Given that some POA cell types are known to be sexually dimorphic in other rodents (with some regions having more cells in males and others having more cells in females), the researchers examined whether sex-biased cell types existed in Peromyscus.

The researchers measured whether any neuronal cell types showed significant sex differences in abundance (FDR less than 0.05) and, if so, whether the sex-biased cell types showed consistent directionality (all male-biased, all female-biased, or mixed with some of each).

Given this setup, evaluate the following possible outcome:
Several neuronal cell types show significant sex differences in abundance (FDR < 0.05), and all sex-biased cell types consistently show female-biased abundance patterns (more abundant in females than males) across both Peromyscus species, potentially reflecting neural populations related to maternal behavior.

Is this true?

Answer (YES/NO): NO